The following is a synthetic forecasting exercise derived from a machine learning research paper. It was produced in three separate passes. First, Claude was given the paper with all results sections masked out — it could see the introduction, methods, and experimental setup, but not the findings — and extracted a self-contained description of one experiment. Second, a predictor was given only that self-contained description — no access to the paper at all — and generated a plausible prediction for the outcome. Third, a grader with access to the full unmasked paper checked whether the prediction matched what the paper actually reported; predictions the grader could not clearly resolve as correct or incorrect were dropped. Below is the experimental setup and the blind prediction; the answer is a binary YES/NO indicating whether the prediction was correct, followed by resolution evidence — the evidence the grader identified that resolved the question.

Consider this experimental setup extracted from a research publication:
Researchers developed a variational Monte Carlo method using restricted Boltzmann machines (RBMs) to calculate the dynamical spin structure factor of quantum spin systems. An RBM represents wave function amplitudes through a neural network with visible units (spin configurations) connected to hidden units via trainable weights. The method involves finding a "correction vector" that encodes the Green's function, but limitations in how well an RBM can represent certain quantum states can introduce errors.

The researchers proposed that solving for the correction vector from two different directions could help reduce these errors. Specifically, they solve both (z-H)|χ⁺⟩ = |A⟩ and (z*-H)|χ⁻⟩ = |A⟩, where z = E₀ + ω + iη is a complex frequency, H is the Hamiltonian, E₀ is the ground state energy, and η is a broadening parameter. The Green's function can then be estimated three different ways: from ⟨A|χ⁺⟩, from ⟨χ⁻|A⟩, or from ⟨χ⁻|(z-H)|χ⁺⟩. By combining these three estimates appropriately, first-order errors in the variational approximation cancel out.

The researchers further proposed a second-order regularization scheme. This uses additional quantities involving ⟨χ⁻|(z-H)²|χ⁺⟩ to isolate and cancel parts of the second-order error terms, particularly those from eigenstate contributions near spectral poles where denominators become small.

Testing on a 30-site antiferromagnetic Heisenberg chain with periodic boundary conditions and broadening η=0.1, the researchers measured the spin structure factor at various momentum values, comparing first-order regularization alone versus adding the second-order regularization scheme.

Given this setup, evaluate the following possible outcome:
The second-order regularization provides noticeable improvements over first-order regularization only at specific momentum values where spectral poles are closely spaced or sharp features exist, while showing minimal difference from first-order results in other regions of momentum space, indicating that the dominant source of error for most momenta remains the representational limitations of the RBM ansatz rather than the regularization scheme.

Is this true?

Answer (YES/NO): NO